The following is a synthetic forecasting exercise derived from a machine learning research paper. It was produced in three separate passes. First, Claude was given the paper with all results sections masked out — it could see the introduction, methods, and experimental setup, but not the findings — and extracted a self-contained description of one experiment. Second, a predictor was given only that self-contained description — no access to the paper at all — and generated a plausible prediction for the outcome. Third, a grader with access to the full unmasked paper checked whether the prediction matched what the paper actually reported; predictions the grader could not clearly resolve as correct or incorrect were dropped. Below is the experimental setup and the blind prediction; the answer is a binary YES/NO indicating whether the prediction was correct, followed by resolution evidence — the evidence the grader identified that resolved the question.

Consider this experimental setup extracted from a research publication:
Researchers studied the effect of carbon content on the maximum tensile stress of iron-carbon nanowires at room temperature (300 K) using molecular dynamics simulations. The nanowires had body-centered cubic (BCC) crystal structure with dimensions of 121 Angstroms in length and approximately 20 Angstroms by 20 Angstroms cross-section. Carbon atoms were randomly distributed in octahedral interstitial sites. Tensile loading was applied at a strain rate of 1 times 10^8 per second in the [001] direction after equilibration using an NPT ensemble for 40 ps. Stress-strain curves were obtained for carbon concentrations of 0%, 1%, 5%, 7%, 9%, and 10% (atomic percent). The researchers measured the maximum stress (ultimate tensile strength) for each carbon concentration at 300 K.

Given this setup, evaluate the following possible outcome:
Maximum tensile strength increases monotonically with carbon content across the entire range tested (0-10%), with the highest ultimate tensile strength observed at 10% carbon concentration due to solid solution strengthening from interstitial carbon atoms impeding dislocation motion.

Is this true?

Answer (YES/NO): NO